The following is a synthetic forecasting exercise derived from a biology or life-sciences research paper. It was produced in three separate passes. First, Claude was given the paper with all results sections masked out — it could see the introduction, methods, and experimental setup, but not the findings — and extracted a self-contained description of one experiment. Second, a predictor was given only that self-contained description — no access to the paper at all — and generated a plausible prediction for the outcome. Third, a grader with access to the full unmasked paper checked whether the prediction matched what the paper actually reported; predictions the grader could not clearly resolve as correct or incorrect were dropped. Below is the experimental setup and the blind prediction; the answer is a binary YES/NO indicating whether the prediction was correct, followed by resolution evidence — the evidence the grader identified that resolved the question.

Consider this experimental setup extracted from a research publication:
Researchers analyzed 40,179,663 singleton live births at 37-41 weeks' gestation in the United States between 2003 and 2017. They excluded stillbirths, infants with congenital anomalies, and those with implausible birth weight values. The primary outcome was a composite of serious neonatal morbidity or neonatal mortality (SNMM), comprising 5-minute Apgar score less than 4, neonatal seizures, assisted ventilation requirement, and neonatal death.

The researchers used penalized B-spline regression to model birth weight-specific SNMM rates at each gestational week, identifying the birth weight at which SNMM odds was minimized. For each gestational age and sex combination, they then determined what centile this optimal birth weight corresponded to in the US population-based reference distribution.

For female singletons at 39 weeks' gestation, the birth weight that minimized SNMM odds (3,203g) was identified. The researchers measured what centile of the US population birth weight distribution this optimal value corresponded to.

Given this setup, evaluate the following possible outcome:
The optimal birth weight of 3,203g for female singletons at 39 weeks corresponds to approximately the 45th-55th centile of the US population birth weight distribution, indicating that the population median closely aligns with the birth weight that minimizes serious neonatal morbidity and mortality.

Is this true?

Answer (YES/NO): NO